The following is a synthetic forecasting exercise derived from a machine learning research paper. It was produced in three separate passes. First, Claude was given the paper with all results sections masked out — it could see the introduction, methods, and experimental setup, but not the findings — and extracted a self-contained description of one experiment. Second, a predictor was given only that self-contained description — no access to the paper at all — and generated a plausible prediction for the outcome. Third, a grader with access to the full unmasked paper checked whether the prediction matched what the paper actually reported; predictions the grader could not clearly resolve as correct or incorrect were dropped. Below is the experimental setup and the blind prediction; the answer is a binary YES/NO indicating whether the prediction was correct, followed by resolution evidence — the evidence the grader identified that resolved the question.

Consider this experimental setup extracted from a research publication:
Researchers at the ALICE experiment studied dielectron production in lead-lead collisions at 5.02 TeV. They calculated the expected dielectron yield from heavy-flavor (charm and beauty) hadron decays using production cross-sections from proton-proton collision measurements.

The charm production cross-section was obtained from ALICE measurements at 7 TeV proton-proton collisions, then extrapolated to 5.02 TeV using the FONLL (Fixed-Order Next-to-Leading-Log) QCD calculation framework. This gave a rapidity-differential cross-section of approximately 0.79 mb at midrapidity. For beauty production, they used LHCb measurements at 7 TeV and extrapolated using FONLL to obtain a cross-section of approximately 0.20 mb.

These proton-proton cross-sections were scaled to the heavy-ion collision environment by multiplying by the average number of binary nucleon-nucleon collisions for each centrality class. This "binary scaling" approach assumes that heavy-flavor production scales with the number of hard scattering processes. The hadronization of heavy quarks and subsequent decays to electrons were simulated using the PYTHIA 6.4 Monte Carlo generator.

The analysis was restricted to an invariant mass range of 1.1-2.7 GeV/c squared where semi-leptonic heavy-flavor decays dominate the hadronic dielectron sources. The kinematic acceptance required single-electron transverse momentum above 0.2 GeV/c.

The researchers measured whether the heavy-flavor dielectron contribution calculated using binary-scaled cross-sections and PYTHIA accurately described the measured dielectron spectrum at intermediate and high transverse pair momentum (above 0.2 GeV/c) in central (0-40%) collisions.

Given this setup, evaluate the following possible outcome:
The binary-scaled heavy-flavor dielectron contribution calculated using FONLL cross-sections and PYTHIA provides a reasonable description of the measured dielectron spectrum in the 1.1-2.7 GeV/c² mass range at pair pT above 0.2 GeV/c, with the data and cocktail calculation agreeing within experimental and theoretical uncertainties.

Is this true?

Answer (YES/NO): YES